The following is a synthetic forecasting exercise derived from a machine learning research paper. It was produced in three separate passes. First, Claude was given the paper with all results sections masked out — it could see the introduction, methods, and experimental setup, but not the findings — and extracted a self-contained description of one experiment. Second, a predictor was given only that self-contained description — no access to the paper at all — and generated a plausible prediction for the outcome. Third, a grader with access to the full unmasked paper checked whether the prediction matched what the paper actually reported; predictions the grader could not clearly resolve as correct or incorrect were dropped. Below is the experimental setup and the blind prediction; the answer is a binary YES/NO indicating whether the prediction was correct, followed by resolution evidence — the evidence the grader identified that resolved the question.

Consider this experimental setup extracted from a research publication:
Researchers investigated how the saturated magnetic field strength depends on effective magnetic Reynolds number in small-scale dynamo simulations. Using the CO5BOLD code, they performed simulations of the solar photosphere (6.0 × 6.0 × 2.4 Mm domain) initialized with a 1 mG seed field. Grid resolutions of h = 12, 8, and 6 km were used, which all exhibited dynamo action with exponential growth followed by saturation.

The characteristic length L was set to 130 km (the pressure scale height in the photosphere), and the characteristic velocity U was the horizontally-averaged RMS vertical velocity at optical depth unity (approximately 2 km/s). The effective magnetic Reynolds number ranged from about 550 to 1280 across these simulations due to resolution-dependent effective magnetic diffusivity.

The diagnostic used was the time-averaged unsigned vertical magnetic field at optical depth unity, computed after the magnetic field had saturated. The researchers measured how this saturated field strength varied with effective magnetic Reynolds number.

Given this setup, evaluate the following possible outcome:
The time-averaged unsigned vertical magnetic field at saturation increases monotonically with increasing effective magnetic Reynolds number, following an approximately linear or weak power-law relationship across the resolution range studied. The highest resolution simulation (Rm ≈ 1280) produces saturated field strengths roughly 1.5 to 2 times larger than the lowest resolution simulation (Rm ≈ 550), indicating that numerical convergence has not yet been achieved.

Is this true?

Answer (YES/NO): NO